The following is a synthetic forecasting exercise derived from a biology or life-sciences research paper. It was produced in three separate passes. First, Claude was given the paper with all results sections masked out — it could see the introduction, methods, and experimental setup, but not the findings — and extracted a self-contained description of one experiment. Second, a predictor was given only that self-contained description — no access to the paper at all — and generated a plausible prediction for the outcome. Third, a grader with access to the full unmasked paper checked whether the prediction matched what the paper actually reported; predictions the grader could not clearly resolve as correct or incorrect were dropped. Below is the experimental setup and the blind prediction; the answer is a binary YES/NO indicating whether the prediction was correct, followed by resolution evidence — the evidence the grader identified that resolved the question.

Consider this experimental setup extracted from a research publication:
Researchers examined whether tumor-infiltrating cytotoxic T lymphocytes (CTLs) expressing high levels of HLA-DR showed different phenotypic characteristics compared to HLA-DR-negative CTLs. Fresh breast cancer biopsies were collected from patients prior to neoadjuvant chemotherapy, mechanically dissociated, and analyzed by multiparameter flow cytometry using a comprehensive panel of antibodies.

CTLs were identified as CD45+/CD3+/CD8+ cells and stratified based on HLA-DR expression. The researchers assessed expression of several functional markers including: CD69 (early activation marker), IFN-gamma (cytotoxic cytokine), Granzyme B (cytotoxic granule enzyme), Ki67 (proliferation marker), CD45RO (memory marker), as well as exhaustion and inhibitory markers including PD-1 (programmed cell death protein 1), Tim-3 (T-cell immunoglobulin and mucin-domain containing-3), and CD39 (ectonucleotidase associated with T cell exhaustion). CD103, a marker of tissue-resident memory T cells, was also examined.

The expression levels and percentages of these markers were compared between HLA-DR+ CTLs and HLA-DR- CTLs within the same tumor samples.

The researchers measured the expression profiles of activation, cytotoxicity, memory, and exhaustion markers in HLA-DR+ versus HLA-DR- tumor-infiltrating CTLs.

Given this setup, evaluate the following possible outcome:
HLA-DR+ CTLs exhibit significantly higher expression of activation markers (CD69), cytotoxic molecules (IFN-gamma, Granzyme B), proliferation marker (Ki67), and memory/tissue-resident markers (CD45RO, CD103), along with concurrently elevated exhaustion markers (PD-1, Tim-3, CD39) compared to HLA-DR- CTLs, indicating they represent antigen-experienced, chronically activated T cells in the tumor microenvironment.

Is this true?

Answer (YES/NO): NO